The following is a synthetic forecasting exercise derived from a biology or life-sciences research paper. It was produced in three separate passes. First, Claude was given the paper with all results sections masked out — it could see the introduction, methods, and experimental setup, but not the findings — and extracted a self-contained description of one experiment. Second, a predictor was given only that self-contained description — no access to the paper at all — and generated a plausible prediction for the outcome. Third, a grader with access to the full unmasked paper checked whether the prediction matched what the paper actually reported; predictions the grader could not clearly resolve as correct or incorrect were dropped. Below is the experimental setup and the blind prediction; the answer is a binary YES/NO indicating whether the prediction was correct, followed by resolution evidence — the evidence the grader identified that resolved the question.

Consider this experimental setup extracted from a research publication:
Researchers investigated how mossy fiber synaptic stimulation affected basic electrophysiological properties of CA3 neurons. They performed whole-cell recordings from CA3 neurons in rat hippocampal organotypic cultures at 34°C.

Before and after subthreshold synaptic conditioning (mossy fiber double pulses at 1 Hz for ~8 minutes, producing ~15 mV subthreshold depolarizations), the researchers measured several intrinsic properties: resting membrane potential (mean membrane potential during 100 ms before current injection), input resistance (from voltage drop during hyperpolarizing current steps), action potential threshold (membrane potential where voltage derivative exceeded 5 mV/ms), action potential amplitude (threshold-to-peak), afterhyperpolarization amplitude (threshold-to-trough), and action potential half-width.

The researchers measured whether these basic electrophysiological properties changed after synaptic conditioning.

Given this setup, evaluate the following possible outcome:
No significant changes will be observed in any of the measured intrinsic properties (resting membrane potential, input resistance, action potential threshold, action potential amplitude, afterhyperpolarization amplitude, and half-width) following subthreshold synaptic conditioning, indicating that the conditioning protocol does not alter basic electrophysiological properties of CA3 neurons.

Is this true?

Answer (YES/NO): NO